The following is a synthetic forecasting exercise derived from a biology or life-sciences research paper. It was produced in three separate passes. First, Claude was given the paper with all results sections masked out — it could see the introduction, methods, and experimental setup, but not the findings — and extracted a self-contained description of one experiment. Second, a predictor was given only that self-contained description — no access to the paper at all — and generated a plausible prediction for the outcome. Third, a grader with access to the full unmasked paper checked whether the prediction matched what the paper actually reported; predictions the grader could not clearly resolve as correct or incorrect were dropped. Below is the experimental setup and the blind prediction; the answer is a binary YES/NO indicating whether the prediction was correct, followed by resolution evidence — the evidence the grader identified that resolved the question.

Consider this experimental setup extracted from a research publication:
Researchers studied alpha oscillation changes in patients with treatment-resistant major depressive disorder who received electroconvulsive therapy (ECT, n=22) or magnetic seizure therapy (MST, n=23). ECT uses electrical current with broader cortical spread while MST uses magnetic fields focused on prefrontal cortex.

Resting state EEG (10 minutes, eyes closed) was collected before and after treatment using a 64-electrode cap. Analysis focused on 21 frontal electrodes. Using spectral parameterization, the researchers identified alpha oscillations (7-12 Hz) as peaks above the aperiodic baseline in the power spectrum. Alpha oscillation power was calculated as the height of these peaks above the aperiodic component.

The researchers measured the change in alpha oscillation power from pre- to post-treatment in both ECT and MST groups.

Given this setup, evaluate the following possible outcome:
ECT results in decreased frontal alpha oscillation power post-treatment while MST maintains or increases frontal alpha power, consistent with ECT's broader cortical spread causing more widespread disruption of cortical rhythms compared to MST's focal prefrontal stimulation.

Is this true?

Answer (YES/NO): YES